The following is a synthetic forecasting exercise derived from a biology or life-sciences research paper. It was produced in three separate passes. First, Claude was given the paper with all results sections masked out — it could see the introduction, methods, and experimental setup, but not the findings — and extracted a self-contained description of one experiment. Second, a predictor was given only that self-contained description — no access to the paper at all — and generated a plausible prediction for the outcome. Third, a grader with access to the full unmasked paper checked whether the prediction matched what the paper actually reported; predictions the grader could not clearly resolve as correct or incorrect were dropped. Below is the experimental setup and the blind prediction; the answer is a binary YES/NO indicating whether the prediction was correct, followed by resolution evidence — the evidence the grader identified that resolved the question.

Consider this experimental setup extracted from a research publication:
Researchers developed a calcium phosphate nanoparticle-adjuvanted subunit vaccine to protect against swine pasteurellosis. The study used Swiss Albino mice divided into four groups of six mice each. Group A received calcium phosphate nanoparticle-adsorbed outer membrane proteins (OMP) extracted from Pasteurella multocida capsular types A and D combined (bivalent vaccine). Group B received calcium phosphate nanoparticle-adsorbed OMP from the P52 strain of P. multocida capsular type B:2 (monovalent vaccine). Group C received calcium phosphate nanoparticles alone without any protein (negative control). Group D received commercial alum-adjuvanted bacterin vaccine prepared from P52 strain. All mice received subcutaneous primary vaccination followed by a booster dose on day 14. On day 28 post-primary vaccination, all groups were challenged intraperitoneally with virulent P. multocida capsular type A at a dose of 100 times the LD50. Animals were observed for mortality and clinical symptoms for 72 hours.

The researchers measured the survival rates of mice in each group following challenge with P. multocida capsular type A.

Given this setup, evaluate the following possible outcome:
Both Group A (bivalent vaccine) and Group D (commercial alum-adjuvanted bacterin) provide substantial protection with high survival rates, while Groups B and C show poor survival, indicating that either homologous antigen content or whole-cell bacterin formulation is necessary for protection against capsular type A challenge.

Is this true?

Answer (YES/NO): NO